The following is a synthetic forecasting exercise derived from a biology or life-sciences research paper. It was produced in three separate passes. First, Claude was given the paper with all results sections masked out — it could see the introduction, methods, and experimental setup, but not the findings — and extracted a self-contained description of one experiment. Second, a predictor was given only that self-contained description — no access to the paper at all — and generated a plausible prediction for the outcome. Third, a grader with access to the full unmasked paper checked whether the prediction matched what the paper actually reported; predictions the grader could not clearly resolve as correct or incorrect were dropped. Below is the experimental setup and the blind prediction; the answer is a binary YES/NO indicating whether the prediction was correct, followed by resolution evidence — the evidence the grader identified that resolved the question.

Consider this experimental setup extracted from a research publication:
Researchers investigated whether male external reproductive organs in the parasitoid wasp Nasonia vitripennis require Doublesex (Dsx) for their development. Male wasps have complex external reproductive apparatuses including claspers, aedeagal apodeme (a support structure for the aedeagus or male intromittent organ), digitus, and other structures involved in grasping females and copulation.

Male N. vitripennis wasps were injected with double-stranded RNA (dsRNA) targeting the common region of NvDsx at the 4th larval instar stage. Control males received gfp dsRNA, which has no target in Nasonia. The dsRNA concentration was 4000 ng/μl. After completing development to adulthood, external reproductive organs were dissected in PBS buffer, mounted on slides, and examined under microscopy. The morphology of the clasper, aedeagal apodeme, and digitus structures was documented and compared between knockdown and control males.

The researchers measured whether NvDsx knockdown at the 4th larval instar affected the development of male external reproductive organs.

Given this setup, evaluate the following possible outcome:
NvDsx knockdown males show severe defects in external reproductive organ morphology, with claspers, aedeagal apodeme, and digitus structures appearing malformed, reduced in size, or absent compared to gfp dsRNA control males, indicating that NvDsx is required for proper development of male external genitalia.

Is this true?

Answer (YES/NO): NO